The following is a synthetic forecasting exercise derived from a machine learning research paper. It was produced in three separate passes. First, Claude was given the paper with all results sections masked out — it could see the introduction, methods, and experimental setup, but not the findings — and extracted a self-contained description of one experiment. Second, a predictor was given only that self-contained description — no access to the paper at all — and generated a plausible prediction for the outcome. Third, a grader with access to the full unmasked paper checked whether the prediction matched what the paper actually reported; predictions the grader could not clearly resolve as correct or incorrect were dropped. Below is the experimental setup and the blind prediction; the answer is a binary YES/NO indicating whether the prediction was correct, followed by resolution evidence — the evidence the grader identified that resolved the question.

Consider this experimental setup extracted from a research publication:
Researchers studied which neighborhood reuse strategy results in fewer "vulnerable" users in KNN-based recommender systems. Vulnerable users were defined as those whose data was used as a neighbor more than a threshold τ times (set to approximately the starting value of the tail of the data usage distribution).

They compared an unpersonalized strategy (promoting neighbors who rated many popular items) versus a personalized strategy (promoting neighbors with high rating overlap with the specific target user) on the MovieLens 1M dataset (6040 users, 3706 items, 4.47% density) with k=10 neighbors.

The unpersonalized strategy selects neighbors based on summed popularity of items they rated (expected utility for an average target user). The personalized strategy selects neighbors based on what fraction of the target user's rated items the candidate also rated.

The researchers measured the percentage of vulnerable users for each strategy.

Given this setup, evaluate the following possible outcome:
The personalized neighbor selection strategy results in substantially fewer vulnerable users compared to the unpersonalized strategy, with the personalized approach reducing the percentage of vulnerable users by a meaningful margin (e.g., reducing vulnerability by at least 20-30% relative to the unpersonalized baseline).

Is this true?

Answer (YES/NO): NO